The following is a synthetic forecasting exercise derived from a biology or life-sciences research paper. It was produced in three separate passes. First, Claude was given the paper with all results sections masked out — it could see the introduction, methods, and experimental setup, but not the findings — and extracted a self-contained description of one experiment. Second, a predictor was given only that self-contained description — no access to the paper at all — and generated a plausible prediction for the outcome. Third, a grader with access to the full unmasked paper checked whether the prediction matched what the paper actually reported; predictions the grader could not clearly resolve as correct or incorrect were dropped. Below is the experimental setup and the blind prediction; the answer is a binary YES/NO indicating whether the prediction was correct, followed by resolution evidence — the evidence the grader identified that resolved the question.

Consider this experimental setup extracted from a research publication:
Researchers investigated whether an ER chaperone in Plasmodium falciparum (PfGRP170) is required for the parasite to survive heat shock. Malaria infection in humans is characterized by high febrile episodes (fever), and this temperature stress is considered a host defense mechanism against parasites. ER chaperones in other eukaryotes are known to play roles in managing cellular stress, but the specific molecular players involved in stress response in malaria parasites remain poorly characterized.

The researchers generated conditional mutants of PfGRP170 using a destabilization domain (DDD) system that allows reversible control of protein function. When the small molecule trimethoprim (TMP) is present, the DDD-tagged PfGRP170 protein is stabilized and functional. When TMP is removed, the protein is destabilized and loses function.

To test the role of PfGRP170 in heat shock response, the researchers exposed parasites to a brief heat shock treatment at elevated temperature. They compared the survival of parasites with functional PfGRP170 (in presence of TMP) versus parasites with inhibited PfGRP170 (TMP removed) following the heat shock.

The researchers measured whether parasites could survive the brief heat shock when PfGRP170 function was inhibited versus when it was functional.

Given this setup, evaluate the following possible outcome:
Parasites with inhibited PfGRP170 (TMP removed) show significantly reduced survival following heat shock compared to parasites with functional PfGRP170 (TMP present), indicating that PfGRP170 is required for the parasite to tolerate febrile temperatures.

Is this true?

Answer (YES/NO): YES